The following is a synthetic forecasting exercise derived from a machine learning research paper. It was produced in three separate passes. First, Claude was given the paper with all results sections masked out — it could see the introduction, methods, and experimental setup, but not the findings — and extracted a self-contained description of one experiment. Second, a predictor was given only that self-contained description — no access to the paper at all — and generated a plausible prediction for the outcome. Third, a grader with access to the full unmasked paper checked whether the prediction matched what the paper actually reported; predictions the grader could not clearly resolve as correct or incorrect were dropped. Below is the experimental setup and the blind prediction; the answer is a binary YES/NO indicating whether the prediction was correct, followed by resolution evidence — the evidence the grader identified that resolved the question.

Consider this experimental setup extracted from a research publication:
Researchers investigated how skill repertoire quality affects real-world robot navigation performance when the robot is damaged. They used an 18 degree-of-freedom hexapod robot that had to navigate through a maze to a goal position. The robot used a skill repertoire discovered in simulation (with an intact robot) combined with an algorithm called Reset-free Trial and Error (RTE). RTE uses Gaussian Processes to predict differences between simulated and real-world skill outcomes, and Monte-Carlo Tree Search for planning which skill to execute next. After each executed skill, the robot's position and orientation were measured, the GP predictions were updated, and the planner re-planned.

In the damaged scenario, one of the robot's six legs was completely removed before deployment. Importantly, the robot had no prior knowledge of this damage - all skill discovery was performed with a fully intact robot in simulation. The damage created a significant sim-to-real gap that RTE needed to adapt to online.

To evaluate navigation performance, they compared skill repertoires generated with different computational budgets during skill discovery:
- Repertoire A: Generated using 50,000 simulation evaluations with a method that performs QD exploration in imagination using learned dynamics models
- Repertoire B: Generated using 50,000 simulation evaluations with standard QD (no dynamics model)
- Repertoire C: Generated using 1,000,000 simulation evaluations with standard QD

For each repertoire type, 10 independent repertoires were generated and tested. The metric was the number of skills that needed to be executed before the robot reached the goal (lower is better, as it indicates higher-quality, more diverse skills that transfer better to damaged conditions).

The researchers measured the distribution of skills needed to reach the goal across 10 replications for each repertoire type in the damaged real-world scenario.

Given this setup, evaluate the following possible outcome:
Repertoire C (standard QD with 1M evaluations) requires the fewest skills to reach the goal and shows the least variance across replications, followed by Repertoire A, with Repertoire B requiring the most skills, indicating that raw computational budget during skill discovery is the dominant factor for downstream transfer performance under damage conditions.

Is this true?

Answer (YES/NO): NO